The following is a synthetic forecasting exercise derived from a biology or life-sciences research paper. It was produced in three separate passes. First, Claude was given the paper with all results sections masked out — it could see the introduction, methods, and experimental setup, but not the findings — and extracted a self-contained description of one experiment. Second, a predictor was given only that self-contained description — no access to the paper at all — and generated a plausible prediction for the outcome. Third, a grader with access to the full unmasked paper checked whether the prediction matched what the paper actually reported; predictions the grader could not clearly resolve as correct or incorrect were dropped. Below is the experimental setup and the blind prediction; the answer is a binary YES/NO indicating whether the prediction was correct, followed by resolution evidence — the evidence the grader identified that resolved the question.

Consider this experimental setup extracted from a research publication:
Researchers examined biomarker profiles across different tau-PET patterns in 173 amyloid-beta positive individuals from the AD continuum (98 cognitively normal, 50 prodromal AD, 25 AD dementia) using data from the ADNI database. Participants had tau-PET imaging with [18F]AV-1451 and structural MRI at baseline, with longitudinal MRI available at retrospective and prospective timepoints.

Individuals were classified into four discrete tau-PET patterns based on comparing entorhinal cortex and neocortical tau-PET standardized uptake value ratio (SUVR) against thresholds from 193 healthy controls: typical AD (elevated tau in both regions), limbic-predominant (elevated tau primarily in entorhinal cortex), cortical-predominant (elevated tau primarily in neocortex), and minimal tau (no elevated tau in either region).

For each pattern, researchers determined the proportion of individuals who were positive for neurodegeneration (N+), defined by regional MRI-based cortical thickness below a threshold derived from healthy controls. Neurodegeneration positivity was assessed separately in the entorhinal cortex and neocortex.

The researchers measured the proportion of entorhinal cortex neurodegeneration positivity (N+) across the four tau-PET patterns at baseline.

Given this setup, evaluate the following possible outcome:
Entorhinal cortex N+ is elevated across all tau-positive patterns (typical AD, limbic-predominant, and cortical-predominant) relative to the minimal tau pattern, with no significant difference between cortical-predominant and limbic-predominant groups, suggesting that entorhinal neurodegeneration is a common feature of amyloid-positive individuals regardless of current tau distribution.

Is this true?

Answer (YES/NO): NO